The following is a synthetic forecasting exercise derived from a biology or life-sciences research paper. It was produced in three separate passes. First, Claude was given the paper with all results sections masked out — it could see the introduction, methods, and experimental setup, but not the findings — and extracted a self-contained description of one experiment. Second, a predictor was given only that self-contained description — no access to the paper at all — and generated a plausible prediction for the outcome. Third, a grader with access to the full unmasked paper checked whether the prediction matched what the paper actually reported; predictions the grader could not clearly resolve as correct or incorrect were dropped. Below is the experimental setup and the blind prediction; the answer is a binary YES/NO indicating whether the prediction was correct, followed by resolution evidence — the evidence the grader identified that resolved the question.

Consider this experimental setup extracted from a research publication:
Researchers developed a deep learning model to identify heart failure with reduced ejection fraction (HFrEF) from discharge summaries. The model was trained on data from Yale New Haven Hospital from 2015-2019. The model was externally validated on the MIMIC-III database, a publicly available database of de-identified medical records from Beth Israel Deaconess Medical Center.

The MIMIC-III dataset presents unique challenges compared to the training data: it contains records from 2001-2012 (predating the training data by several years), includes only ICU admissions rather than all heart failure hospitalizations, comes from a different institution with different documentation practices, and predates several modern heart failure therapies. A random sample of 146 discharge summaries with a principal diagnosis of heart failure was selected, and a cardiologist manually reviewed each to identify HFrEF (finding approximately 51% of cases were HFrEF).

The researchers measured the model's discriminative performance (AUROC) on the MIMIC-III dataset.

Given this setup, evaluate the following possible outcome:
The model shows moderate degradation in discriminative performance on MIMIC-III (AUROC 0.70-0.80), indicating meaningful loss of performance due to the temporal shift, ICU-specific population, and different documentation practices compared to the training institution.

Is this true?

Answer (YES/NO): NO